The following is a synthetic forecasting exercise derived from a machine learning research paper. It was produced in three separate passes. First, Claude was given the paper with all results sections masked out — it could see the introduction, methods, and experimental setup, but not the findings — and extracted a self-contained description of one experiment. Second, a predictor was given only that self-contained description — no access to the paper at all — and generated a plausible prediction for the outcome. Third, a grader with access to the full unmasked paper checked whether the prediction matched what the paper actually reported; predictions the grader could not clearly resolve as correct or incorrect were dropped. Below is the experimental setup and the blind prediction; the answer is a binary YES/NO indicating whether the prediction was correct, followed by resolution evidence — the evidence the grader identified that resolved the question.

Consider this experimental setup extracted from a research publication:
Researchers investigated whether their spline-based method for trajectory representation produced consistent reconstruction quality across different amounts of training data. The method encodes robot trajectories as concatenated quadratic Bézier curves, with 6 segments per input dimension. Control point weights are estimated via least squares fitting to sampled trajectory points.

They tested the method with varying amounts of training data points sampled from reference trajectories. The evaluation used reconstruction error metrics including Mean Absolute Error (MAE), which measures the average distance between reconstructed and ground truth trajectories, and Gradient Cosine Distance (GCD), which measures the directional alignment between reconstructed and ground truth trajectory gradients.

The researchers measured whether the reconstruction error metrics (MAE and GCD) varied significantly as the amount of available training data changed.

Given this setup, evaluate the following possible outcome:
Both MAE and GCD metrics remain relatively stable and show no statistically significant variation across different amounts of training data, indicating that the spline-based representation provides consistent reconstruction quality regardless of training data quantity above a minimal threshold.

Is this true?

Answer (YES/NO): YES